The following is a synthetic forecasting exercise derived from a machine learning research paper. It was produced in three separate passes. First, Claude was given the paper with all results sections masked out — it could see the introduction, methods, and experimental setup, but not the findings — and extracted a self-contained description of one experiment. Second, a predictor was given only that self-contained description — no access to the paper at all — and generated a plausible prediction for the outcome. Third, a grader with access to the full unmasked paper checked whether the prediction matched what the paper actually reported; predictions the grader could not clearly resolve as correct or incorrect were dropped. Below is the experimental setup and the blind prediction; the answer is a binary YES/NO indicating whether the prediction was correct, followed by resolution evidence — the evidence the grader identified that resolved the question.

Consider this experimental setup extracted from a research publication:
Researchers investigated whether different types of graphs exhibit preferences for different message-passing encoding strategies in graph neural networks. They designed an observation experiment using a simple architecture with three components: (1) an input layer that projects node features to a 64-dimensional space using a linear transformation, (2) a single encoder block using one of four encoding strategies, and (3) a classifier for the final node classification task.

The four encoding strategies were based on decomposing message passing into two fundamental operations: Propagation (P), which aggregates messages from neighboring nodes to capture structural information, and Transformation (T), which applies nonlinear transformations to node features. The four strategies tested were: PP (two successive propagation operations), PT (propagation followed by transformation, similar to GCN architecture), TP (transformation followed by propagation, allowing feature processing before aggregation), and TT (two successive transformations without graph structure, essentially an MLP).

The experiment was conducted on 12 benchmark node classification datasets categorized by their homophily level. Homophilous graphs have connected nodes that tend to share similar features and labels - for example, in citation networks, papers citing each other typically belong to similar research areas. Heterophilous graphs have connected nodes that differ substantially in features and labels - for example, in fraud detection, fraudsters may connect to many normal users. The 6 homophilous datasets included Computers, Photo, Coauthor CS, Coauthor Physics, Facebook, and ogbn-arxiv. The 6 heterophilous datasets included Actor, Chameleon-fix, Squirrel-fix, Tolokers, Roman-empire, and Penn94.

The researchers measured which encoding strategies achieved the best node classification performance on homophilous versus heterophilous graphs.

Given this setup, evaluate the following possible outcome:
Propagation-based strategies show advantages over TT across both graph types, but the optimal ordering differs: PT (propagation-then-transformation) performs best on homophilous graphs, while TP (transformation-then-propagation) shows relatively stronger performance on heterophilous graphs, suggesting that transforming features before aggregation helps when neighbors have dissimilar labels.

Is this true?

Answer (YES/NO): NO